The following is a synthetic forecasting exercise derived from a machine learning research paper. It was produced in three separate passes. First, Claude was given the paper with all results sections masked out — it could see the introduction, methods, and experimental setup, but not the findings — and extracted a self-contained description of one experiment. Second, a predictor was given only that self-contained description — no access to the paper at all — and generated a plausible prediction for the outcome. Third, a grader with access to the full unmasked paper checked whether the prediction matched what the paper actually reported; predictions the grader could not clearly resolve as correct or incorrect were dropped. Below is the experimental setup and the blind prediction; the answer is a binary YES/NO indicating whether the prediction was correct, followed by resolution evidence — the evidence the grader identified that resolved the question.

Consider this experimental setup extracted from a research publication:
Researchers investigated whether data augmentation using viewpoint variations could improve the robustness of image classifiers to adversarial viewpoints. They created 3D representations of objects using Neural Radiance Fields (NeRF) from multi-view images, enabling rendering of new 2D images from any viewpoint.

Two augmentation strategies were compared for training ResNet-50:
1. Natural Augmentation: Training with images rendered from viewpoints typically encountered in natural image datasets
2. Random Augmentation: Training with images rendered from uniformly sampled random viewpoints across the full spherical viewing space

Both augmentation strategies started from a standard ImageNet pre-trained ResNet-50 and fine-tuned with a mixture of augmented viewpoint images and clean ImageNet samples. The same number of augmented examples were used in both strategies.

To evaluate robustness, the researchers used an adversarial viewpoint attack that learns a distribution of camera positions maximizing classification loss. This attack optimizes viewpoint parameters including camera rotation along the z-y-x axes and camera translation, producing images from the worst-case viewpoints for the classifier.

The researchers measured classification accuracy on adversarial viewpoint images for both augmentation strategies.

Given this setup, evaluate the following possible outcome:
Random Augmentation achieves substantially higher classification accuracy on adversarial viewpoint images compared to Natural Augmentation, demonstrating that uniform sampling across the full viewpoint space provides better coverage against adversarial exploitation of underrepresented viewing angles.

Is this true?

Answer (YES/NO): YES